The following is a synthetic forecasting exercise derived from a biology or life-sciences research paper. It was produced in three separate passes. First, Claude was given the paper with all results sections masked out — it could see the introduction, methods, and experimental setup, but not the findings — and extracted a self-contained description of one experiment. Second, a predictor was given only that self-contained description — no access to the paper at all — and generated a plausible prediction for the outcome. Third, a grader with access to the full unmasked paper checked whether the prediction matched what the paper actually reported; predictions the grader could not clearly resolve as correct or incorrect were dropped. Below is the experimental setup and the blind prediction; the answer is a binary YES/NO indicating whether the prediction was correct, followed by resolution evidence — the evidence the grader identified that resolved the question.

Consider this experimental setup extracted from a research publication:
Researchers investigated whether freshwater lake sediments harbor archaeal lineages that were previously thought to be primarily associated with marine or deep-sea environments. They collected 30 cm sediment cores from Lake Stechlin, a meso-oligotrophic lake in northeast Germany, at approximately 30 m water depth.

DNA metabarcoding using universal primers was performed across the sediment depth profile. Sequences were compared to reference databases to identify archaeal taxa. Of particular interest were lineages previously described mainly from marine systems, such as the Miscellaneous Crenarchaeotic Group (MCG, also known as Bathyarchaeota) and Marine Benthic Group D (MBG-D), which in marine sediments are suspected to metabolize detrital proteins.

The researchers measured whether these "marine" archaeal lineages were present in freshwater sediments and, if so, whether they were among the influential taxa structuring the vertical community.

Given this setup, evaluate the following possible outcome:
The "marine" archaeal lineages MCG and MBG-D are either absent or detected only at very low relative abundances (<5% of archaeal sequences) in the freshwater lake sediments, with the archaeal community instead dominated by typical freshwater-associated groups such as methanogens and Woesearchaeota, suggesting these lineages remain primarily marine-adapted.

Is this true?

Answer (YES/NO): NO